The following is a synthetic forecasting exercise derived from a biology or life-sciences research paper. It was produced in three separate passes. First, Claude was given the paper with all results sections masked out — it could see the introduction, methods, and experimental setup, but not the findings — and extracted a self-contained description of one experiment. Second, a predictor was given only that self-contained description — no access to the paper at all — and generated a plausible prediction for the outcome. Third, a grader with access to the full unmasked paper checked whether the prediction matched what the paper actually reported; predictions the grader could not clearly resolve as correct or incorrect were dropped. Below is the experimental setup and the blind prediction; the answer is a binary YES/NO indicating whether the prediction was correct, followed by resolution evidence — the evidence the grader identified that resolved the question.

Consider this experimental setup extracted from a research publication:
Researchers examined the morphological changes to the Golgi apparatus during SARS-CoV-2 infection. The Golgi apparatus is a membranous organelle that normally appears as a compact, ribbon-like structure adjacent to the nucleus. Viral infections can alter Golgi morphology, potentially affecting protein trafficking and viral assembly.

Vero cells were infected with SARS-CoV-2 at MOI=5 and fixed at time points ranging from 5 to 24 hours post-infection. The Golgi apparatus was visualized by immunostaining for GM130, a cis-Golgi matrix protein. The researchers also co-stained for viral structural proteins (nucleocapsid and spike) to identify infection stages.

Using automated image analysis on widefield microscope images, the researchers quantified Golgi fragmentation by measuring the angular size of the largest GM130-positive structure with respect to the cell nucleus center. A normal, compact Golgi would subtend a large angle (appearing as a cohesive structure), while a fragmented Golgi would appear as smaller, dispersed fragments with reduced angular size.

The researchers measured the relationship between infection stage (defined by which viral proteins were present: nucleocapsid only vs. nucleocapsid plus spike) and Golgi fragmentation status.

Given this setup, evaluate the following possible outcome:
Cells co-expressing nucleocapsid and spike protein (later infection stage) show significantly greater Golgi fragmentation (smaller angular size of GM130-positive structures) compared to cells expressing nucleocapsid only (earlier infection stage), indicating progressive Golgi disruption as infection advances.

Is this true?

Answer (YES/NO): NO